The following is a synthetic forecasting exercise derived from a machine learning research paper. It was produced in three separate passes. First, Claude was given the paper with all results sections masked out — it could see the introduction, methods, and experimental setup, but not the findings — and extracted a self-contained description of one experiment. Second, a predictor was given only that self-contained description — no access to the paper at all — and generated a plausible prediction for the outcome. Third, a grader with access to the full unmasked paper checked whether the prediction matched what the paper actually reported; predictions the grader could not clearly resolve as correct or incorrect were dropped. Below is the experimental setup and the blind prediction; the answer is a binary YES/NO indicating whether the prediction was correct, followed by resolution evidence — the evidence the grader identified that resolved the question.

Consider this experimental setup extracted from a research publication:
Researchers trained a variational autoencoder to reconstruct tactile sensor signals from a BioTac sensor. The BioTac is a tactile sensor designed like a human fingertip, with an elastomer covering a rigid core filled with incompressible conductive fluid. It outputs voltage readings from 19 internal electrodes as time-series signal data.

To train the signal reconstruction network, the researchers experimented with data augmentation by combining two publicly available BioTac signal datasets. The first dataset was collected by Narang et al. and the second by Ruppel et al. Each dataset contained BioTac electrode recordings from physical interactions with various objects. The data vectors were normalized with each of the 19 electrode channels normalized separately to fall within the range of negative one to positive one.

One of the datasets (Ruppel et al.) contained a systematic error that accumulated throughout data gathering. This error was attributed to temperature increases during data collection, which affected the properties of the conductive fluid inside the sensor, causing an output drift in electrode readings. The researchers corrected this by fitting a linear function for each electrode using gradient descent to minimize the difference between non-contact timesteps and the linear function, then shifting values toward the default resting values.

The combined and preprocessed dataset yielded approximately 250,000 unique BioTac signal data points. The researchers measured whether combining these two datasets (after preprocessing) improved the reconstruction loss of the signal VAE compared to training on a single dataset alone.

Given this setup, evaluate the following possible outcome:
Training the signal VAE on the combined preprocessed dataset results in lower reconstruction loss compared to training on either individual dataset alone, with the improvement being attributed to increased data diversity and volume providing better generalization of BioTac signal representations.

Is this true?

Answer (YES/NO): YES